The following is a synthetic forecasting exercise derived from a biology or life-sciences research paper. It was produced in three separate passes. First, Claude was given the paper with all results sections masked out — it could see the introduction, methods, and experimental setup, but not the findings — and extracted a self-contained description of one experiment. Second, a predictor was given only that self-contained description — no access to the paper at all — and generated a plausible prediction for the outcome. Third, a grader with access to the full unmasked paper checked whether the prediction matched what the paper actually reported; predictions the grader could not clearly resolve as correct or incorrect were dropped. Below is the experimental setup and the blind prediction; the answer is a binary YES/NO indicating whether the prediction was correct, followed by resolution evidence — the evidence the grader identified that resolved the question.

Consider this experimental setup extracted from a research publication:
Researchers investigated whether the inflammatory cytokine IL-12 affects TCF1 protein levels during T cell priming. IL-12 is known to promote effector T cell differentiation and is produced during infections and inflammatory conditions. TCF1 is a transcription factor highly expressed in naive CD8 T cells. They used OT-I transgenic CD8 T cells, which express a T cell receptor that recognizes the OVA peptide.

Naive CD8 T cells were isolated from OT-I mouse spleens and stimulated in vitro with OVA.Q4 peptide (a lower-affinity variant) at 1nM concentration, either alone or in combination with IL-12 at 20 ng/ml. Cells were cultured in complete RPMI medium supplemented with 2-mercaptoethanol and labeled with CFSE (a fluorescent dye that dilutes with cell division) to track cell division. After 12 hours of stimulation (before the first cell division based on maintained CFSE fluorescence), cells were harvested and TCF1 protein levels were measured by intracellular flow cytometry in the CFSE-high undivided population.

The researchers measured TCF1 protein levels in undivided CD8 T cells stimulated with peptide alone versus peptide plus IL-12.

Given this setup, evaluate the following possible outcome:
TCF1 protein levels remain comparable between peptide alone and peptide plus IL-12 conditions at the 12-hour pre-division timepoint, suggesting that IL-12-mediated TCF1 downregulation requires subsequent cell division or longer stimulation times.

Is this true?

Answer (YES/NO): NO